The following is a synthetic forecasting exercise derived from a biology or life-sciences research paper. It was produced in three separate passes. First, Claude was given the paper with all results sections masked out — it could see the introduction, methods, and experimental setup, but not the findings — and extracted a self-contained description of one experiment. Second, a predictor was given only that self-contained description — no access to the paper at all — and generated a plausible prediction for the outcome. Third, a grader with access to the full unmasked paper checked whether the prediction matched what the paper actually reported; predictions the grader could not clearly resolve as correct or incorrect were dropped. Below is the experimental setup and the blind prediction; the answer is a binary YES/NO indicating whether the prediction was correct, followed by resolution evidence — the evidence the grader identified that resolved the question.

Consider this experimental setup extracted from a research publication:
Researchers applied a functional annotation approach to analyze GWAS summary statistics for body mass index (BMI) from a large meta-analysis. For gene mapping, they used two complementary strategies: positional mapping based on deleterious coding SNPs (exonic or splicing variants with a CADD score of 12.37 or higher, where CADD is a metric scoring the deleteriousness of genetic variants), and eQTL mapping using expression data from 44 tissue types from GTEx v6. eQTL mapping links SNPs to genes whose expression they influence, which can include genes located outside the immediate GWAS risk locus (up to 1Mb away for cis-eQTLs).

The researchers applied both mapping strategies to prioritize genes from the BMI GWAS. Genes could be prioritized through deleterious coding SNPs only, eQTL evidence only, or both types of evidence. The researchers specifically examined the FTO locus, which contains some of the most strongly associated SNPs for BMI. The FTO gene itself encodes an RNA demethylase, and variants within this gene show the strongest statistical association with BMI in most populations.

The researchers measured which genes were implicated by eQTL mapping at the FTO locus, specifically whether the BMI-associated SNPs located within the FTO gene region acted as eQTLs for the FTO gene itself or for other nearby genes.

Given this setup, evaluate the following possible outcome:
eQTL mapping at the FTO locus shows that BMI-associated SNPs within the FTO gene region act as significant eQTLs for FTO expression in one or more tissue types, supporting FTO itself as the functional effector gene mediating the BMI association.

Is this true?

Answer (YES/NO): NO